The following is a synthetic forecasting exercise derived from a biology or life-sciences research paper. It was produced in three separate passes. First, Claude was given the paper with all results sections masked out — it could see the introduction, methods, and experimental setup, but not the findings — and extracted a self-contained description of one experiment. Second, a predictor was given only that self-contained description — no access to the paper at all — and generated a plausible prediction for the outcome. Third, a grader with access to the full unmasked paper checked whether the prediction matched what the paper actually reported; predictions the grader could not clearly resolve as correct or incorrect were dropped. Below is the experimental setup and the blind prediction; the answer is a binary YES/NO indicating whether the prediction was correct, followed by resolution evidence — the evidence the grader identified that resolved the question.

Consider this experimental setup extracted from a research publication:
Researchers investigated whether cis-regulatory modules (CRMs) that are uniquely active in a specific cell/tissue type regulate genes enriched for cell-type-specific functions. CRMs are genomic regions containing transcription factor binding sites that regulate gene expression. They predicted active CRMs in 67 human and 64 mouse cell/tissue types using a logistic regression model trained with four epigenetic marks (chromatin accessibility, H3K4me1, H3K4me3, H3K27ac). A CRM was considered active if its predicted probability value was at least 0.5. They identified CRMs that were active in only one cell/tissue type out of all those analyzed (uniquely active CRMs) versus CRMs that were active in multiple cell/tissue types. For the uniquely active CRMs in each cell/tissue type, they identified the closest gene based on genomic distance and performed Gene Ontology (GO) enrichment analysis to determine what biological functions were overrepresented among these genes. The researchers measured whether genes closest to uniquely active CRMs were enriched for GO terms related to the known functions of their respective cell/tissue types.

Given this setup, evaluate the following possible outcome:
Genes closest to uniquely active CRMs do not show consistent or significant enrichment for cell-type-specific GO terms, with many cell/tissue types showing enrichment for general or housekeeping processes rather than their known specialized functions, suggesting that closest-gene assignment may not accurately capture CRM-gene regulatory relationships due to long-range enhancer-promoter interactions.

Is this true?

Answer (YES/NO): NO